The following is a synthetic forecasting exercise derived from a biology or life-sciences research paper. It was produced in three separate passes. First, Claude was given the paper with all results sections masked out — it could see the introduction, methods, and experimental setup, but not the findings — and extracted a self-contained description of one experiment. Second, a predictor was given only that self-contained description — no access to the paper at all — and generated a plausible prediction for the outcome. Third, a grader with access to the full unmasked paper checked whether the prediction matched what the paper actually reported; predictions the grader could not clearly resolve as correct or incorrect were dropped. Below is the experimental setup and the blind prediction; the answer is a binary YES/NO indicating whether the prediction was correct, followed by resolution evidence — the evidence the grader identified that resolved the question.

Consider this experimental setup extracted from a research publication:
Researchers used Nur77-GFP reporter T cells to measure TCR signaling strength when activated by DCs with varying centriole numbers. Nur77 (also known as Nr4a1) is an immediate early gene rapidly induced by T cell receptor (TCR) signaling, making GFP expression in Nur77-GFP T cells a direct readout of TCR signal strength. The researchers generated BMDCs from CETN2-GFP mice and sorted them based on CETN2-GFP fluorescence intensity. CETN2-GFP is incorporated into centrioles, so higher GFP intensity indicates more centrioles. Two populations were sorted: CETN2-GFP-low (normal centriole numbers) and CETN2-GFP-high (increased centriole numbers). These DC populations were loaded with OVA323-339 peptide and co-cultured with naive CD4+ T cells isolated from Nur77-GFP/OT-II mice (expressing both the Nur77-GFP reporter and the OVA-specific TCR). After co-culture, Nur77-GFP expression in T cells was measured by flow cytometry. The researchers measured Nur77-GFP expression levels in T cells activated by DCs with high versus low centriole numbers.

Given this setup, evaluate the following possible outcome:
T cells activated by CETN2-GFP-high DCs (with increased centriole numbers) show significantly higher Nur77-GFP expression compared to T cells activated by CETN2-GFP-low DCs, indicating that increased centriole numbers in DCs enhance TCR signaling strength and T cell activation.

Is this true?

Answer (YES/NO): YES